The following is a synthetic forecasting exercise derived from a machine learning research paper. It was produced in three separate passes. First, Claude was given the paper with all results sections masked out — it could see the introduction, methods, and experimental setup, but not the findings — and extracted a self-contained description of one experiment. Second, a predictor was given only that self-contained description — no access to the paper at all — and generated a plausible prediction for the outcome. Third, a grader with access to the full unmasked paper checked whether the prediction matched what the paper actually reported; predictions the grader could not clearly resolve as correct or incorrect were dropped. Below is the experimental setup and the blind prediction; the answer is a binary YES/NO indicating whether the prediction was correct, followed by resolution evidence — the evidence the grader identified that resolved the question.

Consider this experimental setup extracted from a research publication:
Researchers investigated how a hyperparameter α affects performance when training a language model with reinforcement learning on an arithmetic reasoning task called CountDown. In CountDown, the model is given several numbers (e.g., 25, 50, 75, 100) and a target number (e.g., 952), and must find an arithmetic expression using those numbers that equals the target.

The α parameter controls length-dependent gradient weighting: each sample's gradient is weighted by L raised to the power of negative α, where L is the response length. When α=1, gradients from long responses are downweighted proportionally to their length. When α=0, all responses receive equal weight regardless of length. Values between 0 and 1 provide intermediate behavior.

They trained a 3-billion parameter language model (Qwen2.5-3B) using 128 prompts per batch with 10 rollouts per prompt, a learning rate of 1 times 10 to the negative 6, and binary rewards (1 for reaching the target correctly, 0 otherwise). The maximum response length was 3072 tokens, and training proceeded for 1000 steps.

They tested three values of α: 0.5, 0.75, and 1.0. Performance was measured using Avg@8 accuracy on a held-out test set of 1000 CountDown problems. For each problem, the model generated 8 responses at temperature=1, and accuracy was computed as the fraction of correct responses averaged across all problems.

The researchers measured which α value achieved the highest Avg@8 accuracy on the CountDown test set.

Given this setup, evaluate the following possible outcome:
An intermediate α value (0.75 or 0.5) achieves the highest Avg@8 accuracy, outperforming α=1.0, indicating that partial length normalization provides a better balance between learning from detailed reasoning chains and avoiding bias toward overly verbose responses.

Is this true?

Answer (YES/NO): NO